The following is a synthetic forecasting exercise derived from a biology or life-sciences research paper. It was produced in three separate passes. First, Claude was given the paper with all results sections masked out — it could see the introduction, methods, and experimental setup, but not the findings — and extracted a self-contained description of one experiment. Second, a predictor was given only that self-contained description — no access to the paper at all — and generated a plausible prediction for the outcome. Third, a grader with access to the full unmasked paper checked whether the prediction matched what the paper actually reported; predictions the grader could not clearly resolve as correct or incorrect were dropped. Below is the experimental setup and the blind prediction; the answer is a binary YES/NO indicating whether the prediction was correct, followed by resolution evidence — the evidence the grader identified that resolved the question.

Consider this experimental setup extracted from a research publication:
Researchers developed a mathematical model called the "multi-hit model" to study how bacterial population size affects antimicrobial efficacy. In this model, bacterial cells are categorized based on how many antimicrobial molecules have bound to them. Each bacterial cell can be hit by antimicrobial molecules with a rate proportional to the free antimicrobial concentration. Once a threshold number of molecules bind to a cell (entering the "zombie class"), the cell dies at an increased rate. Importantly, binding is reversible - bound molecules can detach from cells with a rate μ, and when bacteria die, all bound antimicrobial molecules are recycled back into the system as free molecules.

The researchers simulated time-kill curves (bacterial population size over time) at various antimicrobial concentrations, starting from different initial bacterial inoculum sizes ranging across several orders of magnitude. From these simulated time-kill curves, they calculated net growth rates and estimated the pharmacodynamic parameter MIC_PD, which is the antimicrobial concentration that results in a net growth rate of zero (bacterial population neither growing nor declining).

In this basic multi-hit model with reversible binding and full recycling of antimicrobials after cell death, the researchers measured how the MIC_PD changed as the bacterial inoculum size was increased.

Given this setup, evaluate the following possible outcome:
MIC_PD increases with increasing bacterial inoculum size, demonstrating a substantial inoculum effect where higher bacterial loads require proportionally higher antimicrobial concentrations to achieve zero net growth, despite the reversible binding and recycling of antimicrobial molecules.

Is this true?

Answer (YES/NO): NO